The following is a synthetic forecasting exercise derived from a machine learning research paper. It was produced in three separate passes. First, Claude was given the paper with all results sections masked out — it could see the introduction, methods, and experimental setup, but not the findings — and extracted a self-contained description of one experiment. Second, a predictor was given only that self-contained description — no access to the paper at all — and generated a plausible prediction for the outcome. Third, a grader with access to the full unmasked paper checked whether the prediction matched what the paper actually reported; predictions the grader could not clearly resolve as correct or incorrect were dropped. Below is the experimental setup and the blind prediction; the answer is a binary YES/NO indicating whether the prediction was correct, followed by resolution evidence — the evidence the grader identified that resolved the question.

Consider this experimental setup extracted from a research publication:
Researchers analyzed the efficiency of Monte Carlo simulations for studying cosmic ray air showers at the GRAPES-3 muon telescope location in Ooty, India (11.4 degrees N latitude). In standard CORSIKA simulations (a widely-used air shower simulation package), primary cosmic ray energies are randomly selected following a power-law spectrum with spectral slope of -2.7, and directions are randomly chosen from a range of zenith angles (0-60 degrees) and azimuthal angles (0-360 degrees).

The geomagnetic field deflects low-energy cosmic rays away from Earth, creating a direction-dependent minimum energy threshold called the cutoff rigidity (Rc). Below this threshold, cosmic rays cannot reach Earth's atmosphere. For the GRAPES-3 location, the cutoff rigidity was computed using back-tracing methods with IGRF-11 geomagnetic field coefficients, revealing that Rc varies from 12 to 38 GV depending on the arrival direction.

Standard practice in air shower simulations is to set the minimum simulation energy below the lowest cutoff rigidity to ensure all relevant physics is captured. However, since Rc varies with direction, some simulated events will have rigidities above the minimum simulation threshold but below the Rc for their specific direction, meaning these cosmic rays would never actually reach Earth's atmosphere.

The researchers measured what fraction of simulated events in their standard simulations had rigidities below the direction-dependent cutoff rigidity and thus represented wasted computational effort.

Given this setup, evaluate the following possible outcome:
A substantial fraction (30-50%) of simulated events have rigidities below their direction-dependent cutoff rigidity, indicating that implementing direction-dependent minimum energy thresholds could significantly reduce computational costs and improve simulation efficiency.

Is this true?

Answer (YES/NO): NO